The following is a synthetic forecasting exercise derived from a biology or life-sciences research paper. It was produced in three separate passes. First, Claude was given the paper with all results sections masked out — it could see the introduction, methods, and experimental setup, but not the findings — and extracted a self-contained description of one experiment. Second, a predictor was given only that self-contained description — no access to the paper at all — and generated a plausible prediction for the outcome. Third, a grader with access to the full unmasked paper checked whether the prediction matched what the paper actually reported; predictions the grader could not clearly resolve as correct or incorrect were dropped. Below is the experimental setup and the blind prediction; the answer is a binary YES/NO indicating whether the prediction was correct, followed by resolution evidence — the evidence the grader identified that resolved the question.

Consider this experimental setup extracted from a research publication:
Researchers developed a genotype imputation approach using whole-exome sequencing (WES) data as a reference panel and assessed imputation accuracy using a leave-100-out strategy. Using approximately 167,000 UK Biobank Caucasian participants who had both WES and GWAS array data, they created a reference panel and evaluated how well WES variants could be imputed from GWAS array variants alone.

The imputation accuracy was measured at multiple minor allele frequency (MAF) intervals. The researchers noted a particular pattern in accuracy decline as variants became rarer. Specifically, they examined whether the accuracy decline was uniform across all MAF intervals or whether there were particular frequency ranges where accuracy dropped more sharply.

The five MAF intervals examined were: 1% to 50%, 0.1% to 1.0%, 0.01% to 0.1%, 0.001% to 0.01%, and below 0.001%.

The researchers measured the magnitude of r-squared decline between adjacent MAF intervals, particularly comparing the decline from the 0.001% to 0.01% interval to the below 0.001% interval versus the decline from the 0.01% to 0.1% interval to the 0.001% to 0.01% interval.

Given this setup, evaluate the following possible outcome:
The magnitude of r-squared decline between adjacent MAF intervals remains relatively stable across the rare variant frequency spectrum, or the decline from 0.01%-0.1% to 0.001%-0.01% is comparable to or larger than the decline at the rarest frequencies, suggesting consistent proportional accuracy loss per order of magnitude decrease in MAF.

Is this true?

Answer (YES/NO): NO